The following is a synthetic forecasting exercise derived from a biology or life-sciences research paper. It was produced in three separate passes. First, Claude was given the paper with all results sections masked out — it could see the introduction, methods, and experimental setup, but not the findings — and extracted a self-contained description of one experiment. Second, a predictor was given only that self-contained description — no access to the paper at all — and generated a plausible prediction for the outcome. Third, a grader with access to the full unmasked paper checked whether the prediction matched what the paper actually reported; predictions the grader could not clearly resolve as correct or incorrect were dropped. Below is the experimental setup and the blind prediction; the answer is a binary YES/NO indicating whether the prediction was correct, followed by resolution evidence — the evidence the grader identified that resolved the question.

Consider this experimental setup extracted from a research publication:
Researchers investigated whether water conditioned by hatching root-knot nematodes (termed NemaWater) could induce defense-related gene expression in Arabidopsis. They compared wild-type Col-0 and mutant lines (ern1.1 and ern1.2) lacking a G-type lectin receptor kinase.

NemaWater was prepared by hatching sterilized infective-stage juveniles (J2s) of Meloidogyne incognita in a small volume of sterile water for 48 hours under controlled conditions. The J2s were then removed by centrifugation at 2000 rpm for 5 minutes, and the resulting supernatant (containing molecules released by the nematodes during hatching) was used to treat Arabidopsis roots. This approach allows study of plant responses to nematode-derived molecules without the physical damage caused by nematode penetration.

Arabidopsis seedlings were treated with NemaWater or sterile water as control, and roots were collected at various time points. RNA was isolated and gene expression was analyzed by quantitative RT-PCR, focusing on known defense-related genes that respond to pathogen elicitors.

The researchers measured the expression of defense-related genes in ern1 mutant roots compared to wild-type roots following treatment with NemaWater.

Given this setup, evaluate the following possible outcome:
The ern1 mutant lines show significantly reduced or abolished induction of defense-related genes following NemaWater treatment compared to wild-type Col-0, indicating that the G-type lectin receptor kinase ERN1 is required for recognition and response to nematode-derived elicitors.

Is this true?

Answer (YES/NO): NO